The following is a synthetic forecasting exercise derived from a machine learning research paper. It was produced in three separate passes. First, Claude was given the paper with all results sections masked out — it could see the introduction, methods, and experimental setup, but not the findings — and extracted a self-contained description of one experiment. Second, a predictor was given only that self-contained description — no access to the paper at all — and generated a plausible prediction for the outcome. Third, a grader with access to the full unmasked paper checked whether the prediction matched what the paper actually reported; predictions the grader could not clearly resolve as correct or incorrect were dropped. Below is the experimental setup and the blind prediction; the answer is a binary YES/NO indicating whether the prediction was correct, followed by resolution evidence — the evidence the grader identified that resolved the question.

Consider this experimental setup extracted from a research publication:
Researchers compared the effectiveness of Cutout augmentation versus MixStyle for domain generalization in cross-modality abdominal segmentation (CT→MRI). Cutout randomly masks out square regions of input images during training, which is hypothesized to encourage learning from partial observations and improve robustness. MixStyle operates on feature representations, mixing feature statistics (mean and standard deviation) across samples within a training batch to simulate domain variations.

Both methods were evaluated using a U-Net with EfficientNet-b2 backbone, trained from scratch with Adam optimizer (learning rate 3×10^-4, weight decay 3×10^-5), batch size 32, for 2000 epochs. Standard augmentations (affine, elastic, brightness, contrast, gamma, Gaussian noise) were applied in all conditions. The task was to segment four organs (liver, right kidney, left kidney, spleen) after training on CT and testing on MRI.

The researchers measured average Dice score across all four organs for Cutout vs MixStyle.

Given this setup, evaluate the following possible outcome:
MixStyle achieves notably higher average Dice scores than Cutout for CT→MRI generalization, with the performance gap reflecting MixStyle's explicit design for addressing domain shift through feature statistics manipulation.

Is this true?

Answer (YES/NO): NO